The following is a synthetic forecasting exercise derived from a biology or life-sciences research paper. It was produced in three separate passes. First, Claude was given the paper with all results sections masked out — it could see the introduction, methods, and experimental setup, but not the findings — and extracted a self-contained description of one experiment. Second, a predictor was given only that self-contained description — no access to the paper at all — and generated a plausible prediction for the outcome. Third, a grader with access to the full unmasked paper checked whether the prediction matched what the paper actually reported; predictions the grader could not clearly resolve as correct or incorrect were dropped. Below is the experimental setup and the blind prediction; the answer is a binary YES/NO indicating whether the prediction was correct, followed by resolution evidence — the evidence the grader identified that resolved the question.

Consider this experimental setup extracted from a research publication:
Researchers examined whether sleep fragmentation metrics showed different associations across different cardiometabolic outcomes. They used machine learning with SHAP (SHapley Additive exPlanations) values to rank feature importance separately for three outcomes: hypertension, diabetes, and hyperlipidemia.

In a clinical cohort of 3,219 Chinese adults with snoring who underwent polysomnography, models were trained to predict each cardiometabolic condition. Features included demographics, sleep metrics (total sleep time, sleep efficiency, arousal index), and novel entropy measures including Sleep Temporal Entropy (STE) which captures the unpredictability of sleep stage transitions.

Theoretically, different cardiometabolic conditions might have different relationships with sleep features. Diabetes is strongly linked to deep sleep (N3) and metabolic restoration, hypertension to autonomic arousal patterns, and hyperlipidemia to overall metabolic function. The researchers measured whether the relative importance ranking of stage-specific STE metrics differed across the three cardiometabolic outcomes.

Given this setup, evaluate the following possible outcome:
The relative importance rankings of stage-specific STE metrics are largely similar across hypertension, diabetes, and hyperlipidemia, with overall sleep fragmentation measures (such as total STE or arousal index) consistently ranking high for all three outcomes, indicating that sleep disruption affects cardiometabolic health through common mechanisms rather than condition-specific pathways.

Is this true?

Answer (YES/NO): NO